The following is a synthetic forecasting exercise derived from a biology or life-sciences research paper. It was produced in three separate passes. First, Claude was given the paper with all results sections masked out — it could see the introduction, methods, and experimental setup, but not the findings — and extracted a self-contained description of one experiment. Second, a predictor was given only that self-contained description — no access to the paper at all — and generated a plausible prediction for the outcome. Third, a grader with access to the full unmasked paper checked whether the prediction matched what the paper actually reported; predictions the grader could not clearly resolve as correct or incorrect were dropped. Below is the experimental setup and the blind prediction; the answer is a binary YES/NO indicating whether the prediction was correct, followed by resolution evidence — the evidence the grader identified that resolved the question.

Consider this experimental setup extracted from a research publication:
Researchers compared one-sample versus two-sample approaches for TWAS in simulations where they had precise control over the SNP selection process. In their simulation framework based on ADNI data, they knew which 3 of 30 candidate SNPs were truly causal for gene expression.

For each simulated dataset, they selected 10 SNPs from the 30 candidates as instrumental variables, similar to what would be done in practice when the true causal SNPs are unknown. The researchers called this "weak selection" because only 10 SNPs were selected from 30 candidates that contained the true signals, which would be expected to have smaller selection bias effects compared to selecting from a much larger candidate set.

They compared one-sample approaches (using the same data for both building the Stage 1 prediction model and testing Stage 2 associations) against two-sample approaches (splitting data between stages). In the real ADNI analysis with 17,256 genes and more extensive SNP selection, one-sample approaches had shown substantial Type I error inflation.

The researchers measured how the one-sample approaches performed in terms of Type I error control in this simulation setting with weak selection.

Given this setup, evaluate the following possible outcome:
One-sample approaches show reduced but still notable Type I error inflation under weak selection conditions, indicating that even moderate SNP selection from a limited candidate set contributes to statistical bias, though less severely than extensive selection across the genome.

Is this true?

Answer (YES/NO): NO